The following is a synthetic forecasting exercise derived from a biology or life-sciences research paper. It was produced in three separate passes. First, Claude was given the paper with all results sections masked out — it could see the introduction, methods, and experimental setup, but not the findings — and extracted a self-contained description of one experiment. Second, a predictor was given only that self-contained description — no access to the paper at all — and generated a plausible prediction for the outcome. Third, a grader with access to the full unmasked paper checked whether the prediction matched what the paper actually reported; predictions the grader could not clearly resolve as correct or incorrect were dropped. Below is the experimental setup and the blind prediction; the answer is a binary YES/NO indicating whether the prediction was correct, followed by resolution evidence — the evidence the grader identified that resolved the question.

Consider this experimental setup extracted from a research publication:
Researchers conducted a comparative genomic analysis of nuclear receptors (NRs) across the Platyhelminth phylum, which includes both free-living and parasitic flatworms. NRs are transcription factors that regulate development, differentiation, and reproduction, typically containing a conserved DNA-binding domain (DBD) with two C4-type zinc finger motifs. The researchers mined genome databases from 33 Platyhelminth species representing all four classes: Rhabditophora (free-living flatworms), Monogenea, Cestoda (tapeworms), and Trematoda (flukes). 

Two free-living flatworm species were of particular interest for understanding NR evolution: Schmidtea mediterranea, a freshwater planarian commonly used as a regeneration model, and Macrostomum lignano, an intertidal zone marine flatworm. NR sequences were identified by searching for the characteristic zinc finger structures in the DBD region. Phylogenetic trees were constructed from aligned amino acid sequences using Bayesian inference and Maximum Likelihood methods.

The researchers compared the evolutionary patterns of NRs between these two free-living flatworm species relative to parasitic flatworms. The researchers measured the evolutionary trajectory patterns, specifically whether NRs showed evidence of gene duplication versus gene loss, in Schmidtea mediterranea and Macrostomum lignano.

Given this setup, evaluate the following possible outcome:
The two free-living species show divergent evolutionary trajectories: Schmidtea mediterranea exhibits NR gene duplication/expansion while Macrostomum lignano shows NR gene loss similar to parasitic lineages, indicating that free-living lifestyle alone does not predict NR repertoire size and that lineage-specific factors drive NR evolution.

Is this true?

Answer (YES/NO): NO